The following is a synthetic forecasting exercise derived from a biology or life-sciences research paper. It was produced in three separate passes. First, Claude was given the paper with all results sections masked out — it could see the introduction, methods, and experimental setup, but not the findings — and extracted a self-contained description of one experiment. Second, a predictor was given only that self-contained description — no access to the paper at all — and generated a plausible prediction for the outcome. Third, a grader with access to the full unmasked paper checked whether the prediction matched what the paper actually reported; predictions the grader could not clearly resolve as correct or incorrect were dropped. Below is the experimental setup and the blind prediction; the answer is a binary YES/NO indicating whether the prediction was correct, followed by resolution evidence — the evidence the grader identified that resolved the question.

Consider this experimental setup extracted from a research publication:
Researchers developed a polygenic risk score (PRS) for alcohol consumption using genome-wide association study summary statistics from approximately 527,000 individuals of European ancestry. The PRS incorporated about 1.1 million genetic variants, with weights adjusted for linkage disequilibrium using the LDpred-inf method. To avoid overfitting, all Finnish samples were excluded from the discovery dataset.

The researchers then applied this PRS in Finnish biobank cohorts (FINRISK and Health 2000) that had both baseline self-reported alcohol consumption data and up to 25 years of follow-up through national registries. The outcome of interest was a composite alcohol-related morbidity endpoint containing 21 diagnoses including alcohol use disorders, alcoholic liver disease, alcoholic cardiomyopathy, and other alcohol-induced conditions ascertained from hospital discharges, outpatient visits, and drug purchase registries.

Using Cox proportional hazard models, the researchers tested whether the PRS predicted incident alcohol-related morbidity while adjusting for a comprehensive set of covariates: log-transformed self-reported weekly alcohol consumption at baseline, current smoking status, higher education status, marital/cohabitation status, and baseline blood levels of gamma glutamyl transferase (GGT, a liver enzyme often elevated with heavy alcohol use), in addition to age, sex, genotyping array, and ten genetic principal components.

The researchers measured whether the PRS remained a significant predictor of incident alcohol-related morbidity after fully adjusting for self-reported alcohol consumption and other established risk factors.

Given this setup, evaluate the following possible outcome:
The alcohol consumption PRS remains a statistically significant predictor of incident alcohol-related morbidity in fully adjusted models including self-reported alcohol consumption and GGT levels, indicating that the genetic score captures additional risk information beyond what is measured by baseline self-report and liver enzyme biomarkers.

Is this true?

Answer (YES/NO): YES